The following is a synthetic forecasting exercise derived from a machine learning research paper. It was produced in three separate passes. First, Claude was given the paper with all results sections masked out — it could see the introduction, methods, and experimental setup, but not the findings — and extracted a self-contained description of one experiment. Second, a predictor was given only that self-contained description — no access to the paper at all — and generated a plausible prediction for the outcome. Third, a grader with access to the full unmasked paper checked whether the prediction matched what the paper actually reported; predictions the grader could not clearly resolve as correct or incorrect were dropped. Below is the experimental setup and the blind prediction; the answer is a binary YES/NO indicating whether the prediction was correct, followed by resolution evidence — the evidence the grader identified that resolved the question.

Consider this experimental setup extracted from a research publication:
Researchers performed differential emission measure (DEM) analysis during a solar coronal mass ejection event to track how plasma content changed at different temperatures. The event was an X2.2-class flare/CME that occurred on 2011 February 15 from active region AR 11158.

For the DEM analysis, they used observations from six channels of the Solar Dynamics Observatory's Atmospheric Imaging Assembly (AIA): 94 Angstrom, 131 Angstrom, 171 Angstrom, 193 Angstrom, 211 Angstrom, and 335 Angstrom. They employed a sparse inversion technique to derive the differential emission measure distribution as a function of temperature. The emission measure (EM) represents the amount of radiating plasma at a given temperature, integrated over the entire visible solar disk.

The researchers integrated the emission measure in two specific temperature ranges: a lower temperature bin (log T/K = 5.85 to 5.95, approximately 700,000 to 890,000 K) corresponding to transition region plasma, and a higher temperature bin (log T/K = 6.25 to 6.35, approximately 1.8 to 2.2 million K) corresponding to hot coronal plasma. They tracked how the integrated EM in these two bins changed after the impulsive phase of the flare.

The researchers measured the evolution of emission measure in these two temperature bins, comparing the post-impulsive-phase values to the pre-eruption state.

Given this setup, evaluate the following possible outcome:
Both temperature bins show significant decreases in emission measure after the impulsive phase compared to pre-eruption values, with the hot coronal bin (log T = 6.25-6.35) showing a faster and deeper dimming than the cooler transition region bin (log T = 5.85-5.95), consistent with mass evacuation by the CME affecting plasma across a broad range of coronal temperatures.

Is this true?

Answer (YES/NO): NO